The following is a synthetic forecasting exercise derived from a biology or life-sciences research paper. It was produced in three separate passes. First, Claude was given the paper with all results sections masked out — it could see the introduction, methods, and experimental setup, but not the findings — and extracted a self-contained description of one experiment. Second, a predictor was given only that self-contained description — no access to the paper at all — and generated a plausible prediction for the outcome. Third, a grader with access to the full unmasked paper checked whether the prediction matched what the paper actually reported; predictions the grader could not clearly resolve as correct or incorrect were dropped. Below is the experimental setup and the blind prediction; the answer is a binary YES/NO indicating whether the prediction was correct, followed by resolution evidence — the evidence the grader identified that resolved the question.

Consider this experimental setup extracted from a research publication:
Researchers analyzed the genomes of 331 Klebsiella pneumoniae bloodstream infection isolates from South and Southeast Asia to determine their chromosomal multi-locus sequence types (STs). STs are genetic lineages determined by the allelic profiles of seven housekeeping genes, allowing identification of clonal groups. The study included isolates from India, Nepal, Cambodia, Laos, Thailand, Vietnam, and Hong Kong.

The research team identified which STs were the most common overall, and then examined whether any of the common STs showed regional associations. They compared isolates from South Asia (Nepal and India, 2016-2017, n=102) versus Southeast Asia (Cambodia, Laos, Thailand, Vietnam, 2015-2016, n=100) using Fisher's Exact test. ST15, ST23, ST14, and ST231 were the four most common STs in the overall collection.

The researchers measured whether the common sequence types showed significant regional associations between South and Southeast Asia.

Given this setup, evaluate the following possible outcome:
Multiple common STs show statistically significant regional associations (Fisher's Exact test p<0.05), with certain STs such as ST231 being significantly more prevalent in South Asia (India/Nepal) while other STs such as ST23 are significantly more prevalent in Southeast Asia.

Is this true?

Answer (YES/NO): YES